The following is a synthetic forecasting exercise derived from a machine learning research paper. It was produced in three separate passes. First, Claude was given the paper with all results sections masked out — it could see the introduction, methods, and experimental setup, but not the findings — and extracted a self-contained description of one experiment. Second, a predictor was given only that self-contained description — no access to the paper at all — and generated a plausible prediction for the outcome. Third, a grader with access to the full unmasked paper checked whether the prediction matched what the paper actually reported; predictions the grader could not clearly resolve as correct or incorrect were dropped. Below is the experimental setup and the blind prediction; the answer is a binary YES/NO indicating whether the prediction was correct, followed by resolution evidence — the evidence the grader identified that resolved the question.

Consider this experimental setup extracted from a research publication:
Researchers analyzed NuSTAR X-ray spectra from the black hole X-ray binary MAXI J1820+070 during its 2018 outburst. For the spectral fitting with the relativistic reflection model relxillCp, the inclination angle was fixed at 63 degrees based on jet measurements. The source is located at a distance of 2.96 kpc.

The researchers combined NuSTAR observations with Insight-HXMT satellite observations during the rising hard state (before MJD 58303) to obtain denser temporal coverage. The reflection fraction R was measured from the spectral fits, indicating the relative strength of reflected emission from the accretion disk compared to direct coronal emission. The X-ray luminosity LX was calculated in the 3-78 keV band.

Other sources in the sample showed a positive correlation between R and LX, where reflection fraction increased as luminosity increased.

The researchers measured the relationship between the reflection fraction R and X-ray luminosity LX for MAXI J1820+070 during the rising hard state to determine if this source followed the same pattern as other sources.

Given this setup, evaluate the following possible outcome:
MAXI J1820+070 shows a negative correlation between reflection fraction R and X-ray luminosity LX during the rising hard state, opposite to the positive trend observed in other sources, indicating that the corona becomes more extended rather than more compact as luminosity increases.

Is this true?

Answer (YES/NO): NO